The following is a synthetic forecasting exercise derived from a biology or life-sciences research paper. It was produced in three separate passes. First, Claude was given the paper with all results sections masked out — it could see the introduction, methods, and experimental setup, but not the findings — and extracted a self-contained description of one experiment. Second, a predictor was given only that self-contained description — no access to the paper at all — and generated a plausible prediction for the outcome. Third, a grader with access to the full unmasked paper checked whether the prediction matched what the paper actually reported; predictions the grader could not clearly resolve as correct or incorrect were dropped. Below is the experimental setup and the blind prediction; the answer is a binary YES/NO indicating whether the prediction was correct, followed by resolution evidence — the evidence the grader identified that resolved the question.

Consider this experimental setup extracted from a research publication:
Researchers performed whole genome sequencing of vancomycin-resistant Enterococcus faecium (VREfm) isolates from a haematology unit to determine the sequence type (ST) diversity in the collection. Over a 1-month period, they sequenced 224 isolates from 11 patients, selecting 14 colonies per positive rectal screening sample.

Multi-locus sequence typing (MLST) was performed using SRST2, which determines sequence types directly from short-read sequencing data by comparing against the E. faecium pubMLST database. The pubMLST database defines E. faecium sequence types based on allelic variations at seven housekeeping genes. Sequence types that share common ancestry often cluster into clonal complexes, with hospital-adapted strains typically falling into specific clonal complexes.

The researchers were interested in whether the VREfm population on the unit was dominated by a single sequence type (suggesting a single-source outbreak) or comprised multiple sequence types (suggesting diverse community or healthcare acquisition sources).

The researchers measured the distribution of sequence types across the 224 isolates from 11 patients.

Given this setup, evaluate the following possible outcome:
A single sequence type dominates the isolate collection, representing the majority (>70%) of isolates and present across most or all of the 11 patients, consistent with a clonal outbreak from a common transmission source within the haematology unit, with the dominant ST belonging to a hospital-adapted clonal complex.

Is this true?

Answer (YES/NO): NO